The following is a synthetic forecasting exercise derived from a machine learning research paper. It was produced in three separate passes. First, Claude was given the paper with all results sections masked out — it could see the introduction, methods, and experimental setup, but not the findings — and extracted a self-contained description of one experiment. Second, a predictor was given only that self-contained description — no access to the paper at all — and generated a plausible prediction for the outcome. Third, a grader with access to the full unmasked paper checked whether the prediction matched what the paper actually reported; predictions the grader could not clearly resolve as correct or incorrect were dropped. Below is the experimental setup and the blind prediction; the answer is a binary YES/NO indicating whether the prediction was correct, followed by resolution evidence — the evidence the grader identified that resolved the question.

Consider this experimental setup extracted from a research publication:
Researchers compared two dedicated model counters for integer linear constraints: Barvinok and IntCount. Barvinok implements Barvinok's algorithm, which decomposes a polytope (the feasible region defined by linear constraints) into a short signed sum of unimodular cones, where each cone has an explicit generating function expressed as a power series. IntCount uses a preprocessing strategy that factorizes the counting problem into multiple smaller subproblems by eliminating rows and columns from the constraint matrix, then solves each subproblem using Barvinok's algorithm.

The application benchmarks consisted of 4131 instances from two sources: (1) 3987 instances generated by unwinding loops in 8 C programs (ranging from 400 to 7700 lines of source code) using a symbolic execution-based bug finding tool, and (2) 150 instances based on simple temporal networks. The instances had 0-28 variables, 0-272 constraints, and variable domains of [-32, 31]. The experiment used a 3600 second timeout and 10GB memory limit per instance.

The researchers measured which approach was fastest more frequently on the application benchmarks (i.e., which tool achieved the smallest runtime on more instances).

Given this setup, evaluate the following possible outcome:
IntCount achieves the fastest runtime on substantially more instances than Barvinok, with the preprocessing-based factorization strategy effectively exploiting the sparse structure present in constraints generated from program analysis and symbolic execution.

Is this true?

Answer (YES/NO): NO